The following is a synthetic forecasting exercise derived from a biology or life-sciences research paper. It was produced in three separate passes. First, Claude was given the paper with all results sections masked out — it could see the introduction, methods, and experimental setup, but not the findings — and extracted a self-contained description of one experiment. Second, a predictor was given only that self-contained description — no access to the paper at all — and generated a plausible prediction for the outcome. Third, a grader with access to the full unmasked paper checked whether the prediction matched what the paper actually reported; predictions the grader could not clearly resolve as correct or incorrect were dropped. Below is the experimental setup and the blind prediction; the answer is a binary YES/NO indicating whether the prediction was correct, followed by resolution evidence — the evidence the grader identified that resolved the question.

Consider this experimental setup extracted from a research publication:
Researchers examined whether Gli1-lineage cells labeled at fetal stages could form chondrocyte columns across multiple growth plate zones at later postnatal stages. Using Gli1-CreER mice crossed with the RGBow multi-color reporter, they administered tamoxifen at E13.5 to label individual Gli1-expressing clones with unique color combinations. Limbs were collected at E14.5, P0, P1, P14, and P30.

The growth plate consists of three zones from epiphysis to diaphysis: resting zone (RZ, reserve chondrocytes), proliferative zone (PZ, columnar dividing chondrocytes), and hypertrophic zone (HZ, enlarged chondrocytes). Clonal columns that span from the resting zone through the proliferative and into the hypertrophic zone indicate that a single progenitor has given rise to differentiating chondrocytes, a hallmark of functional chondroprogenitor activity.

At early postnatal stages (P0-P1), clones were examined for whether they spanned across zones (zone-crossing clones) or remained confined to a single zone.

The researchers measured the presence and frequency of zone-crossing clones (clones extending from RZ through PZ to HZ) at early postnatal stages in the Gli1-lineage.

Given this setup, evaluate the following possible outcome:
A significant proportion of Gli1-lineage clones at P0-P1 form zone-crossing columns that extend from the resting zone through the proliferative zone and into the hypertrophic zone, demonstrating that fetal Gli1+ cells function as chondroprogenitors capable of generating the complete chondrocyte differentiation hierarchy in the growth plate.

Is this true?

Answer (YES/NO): NO